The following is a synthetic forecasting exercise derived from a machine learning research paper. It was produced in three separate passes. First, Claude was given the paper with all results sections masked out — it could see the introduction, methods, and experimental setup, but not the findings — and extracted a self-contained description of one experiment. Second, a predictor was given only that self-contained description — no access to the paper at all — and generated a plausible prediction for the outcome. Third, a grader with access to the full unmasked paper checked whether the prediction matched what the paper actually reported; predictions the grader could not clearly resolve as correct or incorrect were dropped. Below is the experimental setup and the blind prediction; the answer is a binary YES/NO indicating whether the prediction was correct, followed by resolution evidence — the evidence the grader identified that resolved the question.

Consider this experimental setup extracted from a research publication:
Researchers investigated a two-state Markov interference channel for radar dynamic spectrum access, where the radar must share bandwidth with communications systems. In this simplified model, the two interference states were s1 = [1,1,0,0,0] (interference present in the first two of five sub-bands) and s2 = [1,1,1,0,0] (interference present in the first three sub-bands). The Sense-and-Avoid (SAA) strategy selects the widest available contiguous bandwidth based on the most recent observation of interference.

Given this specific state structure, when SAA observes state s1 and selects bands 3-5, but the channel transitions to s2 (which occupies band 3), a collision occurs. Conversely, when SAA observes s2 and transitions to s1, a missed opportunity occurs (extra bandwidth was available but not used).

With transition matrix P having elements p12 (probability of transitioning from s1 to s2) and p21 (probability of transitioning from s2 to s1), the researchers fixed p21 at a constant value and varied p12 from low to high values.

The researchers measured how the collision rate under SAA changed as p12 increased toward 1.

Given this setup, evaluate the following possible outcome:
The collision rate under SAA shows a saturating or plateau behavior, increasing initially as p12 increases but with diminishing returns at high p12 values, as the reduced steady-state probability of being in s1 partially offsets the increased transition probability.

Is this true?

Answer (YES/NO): YES